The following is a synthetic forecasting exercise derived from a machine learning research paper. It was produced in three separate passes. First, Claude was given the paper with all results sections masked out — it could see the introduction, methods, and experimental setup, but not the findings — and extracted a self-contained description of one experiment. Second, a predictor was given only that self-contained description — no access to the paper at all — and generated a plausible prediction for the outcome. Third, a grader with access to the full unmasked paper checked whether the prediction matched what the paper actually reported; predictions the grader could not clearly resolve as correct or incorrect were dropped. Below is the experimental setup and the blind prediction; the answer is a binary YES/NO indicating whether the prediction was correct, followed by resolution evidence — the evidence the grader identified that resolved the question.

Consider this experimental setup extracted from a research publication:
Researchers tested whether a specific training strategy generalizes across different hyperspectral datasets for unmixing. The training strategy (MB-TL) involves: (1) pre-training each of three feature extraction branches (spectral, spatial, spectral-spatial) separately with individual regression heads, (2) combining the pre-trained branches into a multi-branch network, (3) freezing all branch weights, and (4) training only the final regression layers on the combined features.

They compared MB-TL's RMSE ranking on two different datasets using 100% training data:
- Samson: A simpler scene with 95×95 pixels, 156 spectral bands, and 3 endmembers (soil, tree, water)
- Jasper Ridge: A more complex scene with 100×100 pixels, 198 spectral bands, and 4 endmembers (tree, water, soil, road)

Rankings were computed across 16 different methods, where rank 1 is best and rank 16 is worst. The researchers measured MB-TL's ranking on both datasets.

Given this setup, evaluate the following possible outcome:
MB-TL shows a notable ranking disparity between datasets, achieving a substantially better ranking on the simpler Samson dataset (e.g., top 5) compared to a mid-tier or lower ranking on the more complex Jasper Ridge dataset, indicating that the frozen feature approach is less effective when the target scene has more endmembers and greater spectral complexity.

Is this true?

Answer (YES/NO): NO